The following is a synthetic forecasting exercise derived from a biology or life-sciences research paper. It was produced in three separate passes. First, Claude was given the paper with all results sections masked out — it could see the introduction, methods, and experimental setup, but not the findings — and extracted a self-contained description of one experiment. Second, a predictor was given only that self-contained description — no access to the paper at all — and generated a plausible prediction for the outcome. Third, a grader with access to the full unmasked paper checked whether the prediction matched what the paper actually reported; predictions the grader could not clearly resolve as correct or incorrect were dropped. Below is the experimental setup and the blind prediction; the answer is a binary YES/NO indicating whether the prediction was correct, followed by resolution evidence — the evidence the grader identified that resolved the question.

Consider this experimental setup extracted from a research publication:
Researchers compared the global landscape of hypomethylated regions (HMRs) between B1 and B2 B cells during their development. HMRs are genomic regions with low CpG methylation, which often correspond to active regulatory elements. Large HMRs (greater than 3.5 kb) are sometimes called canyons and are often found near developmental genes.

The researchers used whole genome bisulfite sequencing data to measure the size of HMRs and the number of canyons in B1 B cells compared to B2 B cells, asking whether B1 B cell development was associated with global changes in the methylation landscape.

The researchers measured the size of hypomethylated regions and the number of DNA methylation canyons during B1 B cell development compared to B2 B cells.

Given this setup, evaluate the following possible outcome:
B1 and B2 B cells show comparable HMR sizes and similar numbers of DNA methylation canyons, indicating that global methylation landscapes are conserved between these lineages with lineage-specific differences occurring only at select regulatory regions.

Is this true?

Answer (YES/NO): NO